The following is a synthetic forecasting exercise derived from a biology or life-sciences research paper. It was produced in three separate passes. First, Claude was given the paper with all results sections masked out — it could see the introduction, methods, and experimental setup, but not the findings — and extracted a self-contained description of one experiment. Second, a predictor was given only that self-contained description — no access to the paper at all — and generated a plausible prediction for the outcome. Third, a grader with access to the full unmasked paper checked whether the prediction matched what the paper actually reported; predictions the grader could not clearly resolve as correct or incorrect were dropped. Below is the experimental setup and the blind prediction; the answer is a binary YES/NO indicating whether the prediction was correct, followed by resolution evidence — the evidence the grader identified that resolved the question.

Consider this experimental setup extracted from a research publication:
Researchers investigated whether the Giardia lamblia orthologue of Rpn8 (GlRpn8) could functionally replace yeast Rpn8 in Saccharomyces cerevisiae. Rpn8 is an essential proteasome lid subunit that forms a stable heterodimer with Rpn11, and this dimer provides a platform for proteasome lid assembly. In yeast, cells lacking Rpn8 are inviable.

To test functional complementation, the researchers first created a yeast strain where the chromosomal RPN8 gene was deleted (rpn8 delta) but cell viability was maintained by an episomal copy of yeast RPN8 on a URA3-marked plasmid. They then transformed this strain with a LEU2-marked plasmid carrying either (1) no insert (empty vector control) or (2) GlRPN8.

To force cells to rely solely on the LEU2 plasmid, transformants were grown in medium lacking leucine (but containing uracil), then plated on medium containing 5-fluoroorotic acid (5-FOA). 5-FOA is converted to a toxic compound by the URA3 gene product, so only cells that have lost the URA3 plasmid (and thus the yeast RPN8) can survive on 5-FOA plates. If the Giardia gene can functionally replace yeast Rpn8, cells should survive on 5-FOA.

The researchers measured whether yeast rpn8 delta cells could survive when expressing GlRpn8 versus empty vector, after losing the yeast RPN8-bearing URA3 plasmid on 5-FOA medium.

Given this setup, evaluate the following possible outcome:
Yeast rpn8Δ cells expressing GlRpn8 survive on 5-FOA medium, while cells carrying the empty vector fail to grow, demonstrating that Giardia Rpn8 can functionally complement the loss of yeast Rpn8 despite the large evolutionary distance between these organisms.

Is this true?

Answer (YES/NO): YES